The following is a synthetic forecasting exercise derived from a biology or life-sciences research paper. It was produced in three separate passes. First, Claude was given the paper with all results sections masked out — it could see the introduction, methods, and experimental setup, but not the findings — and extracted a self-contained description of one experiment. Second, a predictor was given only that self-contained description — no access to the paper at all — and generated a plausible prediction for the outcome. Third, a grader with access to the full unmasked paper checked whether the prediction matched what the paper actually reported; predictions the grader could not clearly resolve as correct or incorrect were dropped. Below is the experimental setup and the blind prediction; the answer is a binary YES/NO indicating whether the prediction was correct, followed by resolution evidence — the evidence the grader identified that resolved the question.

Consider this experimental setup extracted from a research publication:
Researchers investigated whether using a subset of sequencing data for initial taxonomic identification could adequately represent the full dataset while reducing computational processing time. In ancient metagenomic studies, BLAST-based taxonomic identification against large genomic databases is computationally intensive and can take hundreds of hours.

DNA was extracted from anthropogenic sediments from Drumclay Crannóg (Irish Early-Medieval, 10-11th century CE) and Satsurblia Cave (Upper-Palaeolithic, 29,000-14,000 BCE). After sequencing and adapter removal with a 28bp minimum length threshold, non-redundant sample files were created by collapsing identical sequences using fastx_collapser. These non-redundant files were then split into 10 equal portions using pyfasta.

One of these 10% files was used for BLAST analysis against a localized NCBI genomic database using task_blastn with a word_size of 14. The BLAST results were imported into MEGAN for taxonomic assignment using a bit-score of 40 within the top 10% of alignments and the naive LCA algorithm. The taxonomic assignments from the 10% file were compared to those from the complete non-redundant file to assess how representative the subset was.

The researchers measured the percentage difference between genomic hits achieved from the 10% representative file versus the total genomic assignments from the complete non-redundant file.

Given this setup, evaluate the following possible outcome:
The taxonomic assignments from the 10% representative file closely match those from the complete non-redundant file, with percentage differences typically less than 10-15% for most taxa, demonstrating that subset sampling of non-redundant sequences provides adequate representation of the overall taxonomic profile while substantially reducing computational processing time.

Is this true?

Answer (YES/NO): YES